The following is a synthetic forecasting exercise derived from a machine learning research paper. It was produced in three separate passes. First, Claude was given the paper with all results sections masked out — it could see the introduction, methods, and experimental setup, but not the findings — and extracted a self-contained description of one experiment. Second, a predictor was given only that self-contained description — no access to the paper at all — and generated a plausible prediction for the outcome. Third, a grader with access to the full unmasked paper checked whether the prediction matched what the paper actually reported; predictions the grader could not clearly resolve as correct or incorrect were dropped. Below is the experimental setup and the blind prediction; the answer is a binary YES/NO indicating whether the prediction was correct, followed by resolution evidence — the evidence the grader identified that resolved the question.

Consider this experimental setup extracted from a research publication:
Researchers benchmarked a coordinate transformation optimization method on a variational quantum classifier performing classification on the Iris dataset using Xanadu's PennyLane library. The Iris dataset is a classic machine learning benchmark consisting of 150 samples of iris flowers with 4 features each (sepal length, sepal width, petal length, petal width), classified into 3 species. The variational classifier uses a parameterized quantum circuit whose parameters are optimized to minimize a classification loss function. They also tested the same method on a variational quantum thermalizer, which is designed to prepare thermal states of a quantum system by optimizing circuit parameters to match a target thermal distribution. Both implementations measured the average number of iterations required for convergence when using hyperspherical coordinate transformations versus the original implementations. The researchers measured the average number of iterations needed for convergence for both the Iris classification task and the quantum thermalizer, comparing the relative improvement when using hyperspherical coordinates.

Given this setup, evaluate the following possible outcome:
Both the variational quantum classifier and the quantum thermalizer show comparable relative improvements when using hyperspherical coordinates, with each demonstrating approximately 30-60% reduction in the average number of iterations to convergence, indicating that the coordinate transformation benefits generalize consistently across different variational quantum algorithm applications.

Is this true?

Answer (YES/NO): NO